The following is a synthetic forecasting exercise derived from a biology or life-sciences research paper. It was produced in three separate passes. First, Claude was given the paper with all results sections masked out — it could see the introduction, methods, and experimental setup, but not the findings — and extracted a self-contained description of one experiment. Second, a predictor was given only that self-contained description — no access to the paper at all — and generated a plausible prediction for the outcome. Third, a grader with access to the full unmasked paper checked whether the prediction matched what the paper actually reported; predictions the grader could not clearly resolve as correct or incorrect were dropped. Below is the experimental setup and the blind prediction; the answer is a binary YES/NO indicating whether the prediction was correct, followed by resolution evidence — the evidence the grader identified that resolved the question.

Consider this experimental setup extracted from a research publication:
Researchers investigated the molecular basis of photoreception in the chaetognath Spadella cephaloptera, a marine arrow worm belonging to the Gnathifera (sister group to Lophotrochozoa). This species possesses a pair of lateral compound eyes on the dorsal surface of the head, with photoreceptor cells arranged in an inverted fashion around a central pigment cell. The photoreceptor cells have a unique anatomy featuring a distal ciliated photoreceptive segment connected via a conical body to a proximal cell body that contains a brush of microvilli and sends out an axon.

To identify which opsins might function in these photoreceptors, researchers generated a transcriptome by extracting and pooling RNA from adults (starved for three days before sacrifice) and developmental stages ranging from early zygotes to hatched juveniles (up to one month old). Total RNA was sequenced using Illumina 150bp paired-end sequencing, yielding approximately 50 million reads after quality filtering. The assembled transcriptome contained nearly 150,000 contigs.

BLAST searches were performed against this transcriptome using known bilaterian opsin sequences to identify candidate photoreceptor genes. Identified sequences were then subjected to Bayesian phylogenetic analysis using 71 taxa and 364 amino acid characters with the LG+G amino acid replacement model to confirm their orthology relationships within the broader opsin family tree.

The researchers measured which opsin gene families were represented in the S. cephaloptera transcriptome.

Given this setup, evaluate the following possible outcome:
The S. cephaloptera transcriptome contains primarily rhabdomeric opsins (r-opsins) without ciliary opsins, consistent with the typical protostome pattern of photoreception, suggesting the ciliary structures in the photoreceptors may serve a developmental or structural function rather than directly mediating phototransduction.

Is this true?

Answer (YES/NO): NO